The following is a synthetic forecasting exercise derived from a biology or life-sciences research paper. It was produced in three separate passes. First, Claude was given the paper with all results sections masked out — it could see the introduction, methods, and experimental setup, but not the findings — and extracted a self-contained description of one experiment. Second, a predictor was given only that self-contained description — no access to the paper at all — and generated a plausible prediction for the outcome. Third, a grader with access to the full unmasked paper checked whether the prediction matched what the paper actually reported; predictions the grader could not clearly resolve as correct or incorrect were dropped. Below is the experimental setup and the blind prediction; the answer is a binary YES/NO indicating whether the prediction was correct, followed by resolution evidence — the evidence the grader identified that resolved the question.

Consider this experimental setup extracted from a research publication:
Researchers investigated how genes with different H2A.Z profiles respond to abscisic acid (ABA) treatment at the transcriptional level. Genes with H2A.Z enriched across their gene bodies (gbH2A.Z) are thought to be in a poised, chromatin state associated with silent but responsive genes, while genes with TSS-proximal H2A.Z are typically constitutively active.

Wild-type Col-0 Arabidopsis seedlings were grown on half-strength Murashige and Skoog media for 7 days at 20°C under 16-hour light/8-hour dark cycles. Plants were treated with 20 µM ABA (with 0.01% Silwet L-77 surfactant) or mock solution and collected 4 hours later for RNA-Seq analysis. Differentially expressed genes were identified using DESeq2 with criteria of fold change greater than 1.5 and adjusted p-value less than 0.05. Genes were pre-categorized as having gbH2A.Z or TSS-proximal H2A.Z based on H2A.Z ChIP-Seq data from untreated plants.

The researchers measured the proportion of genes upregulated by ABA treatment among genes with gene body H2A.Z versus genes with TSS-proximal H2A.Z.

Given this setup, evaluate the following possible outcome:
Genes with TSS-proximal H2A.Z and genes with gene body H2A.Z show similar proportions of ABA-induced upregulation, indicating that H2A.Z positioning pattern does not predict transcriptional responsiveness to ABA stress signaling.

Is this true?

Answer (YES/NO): NO